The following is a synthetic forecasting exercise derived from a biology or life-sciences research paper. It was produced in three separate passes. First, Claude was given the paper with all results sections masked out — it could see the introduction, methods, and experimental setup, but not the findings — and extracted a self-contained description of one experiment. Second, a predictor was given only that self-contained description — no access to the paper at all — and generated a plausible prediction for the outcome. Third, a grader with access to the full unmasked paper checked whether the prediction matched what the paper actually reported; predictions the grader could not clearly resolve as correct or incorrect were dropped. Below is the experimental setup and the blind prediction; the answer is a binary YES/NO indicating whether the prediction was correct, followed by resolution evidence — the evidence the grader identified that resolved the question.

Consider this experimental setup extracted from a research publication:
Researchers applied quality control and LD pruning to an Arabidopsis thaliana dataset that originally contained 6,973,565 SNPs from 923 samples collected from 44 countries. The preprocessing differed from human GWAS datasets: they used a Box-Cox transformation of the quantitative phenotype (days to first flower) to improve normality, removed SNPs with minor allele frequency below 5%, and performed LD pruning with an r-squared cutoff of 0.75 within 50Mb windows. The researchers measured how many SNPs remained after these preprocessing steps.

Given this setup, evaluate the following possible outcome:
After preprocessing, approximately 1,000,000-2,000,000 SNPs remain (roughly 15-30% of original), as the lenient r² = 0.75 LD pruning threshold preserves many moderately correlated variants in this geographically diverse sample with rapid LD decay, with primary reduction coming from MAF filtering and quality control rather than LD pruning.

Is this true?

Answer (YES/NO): NO